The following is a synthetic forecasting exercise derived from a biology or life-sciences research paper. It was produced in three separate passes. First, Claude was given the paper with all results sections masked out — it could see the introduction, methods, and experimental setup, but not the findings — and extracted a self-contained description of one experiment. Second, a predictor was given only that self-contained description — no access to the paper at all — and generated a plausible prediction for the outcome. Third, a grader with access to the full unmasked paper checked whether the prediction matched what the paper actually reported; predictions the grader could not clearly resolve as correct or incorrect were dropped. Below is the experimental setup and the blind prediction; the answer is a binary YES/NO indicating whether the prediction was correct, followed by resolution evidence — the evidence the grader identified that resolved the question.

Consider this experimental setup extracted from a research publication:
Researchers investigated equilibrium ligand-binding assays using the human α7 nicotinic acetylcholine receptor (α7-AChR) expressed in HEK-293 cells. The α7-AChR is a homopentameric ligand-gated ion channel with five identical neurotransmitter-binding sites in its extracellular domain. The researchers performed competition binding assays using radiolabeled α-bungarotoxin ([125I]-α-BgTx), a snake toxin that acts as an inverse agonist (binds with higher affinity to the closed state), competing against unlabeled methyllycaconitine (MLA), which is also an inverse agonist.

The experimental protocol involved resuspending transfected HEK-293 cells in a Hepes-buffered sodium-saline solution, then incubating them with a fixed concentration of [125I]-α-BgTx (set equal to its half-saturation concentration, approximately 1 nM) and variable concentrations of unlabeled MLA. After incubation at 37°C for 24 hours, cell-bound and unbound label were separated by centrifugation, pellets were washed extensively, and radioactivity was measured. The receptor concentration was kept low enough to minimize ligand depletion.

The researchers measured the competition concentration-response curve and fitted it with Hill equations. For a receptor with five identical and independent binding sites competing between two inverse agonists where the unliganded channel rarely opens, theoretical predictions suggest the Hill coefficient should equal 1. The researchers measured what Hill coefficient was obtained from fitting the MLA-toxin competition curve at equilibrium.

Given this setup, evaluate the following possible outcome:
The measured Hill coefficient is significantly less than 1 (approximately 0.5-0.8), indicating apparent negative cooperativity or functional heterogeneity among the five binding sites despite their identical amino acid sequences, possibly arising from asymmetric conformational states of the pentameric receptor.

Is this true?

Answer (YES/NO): NO